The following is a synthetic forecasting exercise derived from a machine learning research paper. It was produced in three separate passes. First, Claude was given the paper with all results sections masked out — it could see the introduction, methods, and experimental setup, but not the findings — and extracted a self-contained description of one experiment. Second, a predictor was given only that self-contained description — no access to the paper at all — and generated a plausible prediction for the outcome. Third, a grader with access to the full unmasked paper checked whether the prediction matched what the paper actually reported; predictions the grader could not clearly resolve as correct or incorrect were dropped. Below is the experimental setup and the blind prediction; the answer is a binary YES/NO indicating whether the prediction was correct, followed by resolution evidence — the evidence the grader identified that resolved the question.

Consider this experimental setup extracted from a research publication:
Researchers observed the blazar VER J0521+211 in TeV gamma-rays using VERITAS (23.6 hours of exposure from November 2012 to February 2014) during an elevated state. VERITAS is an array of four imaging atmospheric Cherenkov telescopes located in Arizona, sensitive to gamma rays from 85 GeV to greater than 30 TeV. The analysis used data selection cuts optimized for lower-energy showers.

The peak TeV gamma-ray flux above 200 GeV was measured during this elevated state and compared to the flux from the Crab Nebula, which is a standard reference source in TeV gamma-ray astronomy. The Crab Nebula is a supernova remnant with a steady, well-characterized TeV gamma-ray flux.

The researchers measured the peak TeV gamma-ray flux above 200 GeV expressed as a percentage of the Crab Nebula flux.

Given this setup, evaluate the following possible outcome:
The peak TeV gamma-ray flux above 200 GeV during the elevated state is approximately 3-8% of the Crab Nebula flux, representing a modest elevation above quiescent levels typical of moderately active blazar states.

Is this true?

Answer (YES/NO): NO